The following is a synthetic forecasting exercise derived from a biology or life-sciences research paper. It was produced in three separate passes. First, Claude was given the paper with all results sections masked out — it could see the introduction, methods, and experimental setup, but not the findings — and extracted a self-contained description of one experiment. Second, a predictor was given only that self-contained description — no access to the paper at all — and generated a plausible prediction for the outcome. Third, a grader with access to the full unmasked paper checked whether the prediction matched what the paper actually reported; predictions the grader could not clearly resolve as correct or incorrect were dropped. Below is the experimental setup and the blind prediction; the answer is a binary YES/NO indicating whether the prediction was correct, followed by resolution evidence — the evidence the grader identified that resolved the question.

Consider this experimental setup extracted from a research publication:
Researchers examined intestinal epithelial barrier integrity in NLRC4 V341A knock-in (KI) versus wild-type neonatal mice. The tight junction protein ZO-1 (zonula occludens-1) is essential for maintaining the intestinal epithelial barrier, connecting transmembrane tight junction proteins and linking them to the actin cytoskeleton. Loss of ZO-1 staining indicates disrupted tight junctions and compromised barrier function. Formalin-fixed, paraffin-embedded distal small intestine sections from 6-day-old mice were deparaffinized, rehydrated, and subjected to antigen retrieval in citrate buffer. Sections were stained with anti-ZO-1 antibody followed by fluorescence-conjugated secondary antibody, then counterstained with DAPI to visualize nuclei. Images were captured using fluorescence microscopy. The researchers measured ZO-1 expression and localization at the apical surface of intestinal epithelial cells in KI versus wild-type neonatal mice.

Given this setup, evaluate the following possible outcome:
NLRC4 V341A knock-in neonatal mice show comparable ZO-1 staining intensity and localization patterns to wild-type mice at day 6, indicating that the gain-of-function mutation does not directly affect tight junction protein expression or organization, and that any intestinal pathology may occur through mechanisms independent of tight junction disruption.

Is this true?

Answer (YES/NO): NO